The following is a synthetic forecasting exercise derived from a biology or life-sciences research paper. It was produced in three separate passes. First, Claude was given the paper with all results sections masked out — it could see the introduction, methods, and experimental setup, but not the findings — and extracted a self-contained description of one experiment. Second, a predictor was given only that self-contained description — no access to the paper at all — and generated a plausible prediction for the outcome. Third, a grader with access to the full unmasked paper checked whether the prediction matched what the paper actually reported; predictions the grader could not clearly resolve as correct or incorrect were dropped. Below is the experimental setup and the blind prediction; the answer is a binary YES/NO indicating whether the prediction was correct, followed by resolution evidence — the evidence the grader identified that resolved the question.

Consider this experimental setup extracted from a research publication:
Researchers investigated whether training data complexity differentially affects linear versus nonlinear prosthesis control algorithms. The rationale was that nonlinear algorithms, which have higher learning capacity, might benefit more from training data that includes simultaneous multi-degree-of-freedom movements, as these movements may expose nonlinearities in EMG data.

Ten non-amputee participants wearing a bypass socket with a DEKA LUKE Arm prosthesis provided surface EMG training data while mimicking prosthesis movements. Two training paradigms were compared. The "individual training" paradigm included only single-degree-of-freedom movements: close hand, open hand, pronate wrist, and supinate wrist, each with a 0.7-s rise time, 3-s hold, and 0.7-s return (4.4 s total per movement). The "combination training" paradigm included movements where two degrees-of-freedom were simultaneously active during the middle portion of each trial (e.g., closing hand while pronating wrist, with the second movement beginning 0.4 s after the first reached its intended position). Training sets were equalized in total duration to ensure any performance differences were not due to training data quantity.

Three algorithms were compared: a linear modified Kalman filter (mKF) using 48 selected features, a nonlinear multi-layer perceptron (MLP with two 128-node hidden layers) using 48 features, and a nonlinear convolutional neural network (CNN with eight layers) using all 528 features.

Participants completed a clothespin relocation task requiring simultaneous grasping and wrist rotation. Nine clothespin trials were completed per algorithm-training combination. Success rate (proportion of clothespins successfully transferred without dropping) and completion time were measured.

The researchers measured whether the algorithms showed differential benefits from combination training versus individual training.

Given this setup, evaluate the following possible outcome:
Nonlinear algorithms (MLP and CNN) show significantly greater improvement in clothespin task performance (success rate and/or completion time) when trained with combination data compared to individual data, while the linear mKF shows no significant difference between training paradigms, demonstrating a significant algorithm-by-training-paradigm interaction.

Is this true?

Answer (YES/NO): NO